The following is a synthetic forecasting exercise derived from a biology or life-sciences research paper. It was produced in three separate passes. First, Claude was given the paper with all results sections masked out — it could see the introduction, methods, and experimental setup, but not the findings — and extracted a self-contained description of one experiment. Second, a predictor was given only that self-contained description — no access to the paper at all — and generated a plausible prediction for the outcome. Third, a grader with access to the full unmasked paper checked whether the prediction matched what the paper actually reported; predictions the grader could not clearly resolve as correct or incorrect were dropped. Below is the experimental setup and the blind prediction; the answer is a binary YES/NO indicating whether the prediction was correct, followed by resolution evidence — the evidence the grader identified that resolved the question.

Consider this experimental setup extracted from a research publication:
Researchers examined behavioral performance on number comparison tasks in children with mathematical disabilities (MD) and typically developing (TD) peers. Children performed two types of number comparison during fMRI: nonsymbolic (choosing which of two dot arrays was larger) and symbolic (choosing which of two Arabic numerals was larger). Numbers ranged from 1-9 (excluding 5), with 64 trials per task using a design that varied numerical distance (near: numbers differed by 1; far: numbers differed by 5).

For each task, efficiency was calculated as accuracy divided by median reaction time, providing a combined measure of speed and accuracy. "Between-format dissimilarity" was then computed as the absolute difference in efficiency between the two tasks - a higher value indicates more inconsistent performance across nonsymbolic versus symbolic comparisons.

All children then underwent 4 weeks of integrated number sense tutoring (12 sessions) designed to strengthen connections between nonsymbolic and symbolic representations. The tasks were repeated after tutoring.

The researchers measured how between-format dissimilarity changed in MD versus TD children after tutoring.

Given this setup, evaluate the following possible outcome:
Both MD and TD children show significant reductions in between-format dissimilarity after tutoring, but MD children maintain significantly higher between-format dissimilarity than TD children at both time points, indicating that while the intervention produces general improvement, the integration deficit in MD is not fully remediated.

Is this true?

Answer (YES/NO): NO